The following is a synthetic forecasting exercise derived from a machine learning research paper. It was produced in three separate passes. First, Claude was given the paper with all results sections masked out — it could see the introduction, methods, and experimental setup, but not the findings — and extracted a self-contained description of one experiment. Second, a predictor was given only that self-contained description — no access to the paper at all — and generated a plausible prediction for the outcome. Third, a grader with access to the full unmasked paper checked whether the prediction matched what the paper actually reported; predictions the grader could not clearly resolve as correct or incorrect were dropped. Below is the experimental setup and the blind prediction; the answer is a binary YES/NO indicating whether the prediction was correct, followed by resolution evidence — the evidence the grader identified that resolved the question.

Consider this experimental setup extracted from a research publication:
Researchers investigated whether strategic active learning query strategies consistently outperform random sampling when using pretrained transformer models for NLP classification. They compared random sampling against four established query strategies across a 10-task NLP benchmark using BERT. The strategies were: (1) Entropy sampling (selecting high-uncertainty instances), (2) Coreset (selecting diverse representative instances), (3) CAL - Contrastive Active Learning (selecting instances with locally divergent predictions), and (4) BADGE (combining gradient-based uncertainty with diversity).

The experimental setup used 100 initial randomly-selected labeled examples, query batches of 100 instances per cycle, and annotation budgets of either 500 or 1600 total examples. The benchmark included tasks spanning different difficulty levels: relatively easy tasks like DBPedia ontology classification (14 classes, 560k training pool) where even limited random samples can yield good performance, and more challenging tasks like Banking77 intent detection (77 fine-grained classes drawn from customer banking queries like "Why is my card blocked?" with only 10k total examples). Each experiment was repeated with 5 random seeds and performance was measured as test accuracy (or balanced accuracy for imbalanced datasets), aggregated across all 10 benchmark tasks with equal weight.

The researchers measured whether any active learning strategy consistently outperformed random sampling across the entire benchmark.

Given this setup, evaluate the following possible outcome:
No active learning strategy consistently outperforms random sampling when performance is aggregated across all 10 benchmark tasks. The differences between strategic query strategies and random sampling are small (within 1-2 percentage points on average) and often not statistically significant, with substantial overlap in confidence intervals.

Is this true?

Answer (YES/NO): NO